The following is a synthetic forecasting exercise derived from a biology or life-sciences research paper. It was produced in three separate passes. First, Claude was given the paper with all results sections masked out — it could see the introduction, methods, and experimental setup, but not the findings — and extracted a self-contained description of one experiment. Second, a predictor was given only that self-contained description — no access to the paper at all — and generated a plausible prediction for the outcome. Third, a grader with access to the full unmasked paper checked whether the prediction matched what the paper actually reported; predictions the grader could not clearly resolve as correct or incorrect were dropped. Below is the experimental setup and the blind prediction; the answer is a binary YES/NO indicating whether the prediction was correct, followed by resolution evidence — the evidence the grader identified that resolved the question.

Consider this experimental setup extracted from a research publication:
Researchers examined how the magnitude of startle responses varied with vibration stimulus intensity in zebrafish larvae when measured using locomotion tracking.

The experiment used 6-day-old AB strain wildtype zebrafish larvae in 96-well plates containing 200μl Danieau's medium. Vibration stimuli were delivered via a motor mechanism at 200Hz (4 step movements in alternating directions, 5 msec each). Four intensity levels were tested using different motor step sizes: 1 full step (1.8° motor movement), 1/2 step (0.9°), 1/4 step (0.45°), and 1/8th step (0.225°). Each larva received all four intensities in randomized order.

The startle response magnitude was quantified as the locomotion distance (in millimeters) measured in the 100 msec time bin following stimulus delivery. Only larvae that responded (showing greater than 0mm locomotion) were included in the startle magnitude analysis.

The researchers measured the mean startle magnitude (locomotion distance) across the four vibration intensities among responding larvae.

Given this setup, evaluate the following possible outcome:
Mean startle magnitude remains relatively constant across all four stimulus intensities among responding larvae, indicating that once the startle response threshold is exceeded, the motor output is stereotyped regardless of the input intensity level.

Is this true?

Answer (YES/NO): NO